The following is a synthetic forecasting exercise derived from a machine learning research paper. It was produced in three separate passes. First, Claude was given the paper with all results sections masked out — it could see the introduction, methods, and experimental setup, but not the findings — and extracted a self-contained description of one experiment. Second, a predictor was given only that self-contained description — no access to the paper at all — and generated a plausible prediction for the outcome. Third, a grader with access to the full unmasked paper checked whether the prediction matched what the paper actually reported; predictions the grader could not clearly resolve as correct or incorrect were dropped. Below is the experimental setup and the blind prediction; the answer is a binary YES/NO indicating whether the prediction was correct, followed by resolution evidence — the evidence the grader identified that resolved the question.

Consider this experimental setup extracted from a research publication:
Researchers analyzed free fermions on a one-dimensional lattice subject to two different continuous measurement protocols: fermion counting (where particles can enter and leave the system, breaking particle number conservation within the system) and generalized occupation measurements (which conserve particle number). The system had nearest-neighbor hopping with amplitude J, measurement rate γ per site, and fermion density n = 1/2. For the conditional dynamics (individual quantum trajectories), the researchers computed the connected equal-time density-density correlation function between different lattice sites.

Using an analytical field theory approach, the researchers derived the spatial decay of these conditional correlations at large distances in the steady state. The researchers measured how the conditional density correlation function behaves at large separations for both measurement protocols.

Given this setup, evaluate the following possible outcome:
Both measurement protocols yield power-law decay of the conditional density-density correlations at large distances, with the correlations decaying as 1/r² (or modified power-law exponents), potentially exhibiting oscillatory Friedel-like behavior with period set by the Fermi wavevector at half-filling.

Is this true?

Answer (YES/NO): YES